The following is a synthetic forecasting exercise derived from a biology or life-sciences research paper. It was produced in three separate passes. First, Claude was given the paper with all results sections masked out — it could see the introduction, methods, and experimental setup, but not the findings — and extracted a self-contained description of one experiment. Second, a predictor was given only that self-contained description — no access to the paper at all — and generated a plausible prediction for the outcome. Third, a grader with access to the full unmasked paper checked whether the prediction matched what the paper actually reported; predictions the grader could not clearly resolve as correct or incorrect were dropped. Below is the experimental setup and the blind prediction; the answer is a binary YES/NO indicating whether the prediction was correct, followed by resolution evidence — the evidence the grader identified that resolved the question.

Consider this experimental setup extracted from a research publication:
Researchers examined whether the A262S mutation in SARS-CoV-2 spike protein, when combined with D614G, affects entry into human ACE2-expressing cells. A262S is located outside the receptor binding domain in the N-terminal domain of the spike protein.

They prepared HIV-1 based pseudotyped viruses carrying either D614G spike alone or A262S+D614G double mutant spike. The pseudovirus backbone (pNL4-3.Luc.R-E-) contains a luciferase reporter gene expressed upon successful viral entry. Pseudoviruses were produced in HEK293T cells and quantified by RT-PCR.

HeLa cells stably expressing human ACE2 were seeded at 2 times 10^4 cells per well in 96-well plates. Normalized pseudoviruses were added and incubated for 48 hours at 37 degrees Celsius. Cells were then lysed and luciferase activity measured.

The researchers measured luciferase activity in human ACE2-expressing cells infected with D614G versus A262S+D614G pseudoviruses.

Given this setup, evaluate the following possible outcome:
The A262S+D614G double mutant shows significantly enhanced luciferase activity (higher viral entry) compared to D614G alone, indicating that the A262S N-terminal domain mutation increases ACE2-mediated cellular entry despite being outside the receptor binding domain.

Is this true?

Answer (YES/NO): YES